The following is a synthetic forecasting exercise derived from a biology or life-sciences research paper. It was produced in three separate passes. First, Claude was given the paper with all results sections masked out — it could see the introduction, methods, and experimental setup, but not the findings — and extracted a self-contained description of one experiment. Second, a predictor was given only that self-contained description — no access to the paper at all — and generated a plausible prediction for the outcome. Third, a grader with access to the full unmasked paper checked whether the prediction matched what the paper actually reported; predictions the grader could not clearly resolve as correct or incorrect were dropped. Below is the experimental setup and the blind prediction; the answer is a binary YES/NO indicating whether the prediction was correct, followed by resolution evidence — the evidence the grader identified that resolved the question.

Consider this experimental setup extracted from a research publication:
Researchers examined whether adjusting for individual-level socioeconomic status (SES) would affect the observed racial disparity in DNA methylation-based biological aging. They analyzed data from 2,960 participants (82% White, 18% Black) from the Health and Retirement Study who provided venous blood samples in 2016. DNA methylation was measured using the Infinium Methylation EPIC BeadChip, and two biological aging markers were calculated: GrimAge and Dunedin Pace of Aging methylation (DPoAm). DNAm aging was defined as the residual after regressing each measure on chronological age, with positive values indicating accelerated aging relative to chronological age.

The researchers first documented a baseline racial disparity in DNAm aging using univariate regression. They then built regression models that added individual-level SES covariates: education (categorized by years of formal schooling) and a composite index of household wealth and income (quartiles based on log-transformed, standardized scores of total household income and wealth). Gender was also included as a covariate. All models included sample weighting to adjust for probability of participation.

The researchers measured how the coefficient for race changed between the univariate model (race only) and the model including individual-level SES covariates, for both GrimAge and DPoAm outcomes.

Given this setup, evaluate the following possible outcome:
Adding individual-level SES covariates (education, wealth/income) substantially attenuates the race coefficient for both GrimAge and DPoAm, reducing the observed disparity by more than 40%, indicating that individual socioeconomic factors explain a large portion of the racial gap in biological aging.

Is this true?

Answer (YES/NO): NO